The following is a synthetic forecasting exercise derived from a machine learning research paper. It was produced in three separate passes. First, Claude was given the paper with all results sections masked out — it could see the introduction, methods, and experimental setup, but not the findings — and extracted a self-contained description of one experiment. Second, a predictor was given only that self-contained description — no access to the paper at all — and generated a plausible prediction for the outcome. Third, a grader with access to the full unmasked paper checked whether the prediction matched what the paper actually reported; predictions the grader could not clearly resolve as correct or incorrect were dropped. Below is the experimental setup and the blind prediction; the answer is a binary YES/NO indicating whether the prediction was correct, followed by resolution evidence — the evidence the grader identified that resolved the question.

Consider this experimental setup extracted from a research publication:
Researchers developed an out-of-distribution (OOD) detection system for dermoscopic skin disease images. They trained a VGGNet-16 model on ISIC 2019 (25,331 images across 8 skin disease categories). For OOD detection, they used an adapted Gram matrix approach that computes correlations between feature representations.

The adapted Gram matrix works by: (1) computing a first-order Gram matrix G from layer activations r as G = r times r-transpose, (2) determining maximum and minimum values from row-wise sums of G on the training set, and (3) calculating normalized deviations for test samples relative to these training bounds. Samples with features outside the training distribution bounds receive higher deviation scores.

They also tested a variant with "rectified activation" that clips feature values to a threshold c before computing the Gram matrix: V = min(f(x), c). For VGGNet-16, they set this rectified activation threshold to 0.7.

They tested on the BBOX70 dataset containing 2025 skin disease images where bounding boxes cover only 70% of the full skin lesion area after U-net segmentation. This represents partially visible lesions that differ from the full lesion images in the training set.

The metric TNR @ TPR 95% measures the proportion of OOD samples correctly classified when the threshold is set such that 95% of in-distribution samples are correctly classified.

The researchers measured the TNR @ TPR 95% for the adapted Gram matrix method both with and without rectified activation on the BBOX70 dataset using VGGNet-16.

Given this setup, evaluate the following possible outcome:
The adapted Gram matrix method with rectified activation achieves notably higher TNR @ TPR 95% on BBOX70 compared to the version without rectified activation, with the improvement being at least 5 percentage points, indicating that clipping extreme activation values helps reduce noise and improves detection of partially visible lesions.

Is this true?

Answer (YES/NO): NO